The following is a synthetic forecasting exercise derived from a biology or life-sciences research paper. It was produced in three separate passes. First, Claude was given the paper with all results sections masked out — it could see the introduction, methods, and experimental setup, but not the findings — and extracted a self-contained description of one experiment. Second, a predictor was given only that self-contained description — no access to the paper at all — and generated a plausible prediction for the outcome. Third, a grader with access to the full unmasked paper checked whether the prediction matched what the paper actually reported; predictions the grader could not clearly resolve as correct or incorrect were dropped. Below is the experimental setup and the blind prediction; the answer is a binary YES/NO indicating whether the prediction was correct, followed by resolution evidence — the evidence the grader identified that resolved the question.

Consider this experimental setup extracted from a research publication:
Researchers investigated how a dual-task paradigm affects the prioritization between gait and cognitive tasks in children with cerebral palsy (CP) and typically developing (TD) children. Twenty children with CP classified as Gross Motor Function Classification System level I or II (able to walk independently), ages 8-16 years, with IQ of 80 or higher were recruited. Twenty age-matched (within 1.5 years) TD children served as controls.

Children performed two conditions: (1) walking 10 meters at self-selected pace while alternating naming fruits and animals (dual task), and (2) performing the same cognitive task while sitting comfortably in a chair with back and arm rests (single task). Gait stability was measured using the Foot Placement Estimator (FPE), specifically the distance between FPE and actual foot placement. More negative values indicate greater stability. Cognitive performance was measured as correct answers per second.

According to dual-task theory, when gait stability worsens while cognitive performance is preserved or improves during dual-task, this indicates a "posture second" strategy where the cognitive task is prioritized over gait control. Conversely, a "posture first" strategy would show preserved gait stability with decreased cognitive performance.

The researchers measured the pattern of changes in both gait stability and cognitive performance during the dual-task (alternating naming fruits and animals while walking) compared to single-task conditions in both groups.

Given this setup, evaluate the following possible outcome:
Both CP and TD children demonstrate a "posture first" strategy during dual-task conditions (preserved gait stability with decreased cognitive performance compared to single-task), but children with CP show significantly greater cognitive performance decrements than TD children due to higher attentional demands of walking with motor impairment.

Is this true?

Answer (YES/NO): NO